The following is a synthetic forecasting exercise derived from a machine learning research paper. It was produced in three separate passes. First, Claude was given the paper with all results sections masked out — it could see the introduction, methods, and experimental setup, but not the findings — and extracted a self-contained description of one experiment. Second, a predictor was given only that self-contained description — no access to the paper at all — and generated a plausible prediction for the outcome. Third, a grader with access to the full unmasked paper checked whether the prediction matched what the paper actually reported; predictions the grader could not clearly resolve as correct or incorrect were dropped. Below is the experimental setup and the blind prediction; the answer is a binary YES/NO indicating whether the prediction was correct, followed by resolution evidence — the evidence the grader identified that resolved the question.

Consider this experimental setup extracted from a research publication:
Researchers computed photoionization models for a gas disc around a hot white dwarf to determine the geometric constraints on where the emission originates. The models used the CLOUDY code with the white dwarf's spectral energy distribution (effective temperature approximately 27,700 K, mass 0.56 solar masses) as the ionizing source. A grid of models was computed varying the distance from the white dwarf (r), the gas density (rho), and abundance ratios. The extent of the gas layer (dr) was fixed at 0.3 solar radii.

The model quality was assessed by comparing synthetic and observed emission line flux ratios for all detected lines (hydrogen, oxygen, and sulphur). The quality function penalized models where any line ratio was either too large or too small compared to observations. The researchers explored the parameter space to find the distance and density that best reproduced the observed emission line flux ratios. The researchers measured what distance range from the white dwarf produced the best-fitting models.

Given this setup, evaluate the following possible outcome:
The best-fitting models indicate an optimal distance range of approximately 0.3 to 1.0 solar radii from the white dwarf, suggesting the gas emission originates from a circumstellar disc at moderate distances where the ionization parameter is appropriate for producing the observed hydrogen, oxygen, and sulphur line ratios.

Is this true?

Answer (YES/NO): NO